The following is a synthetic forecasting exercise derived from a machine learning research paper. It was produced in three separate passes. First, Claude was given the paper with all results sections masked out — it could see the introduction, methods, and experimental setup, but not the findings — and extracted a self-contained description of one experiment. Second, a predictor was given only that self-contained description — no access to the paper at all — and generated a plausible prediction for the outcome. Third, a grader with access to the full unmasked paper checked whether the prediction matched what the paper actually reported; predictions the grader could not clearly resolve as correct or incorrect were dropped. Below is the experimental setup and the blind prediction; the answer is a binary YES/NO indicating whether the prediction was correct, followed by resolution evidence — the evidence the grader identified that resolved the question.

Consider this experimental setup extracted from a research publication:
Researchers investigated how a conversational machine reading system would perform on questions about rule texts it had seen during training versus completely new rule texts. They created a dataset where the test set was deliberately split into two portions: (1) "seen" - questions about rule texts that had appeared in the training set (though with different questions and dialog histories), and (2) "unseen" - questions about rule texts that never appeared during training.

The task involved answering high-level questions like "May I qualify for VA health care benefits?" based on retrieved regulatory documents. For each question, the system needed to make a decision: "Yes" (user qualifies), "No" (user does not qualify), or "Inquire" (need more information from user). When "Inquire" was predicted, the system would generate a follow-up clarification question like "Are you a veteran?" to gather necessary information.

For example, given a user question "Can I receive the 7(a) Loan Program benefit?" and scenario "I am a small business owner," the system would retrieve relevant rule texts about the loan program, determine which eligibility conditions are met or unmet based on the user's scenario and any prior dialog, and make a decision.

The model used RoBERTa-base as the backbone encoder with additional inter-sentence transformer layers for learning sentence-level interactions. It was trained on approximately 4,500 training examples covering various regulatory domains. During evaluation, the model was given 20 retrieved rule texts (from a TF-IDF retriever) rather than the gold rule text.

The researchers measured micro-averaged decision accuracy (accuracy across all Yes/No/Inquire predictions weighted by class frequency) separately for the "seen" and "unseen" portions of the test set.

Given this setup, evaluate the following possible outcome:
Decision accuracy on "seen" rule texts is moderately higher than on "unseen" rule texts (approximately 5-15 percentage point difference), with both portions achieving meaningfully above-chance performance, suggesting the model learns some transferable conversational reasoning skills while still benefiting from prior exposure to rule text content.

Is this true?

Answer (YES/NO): NO